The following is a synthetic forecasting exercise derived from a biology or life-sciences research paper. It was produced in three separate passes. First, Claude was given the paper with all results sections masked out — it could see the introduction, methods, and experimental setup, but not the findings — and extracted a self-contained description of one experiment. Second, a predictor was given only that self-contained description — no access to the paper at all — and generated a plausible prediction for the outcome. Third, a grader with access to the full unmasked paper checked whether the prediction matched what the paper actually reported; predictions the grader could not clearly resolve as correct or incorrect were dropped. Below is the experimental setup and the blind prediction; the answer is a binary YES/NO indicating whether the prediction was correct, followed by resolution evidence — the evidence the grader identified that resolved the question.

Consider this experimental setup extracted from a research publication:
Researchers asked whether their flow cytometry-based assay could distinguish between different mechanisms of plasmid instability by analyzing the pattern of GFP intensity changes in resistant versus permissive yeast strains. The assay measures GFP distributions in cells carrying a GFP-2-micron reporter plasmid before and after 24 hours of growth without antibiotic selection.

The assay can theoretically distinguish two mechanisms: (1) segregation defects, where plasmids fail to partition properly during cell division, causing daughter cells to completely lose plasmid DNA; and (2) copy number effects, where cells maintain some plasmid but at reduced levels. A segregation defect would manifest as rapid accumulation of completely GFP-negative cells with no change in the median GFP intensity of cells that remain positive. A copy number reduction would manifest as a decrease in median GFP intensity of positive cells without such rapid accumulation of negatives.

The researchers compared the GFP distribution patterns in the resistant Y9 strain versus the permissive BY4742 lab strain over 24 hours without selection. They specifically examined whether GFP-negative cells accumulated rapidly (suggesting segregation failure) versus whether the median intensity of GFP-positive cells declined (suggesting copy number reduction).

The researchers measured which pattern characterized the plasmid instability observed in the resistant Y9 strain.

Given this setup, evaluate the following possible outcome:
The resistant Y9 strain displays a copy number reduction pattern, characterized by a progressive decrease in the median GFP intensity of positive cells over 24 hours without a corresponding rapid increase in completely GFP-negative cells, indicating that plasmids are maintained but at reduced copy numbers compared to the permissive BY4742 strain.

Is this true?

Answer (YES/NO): NO